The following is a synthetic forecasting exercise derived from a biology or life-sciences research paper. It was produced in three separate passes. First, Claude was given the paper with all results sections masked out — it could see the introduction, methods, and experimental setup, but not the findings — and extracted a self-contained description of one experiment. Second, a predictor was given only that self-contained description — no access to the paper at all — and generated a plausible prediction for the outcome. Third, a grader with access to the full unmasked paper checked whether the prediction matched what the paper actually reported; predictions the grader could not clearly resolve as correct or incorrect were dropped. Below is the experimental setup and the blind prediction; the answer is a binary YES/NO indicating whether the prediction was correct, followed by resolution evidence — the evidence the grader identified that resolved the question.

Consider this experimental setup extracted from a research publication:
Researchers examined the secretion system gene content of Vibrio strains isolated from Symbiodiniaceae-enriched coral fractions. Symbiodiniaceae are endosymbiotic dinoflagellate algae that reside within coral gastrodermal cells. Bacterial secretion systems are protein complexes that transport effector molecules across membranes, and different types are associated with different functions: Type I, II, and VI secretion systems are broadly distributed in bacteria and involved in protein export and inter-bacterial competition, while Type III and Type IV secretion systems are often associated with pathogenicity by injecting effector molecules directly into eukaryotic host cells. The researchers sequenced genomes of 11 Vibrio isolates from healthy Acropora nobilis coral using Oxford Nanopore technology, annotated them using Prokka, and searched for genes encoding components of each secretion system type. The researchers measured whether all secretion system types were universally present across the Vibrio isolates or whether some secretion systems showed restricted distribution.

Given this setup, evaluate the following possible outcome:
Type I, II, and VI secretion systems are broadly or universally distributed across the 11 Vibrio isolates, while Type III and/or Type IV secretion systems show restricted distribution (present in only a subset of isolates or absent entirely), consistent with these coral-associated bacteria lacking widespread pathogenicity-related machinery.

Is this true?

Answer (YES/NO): YES